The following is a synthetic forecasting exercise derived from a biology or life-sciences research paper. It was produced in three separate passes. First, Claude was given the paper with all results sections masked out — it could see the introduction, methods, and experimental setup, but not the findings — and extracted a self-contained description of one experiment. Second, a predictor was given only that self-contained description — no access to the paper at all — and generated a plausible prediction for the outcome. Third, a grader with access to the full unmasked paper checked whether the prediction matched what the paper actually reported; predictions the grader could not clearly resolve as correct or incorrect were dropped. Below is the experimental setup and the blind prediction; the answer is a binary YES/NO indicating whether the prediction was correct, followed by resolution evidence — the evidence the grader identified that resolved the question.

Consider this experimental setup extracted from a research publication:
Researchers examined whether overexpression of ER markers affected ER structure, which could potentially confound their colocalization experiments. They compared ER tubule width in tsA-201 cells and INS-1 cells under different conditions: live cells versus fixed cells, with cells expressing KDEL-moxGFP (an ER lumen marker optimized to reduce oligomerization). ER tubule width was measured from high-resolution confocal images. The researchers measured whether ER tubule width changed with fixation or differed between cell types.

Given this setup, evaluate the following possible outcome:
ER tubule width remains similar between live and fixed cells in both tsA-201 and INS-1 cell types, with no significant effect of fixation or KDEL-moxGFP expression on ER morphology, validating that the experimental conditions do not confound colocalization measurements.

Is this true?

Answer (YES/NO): YES